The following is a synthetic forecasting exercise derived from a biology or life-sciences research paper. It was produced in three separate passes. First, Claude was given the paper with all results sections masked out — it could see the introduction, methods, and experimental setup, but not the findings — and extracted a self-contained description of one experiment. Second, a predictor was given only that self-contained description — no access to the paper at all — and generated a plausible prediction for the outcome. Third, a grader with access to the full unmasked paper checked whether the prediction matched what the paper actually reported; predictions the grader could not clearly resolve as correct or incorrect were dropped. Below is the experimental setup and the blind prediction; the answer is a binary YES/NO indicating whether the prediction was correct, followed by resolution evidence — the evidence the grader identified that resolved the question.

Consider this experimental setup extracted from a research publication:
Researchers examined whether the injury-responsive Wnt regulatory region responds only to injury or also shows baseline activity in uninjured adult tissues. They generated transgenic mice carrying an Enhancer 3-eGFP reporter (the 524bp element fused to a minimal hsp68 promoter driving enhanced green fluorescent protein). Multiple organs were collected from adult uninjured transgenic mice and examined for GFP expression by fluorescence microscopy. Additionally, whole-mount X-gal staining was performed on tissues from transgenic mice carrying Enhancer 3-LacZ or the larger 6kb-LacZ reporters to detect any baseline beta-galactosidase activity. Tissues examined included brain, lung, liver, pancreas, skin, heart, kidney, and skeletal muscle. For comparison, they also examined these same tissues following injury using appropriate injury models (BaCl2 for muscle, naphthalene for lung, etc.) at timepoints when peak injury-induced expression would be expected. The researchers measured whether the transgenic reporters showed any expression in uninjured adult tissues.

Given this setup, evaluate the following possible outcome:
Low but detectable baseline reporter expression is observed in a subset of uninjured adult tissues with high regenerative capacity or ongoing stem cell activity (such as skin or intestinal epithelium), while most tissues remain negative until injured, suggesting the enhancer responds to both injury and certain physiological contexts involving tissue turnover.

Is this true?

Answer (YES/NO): NO